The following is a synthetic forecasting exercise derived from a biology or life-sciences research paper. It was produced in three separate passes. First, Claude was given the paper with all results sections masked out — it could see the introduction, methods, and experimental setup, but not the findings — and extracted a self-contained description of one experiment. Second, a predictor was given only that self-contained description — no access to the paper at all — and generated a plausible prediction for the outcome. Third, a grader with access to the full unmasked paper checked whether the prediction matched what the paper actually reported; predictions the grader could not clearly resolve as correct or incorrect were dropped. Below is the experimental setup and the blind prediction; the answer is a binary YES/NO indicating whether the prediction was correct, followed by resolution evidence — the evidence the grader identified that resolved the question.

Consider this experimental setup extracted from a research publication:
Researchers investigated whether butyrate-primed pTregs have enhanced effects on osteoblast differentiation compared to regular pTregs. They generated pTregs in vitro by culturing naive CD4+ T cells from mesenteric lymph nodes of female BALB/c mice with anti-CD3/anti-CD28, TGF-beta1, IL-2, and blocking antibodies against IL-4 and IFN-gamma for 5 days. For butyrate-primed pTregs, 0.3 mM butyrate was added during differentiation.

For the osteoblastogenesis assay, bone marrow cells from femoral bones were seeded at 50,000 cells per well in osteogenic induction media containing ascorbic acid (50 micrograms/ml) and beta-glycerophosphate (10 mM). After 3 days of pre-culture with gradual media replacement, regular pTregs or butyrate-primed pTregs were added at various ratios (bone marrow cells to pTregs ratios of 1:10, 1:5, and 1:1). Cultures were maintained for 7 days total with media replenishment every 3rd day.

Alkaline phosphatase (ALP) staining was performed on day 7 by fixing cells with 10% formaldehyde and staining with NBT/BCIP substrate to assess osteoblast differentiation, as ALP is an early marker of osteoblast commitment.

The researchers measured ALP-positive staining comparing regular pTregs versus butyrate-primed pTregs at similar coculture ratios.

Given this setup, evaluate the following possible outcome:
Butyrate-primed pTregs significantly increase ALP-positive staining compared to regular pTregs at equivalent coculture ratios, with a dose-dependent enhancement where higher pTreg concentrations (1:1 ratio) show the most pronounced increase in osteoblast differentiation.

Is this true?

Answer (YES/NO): NO